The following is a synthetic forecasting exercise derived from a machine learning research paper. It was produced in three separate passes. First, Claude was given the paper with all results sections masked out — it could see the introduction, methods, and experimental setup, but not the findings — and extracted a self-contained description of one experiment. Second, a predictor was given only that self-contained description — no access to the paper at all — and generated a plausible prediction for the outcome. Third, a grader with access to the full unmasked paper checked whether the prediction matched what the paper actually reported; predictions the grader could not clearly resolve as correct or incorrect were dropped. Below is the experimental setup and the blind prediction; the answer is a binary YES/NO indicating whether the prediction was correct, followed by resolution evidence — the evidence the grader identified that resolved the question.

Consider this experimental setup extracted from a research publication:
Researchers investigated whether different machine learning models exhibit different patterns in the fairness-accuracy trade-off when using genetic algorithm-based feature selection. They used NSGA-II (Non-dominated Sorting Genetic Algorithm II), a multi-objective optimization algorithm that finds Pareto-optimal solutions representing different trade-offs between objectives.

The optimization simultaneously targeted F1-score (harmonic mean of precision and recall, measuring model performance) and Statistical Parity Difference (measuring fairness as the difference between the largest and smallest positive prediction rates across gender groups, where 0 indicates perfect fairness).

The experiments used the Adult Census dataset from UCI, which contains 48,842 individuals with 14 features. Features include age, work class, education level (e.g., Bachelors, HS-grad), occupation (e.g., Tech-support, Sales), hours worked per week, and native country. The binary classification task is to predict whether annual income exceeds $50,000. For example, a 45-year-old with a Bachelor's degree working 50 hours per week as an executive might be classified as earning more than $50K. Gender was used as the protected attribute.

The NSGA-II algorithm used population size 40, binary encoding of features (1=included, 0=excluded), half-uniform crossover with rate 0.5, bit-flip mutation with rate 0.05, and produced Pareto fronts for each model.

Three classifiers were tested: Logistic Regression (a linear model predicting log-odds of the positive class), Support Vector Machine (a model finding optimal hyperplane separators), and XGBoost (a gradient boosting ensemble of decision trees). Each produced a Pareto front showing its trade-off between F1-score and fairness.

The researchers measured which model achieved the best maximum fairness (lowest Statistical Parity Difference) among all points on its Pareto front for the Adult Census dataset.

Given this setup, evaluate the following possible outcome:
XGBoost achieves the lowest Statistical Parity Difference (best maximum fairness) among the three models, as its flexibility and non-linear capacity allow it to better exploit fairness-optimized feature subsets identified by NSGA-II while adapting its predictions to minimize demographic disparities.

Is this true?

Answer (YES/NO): NO